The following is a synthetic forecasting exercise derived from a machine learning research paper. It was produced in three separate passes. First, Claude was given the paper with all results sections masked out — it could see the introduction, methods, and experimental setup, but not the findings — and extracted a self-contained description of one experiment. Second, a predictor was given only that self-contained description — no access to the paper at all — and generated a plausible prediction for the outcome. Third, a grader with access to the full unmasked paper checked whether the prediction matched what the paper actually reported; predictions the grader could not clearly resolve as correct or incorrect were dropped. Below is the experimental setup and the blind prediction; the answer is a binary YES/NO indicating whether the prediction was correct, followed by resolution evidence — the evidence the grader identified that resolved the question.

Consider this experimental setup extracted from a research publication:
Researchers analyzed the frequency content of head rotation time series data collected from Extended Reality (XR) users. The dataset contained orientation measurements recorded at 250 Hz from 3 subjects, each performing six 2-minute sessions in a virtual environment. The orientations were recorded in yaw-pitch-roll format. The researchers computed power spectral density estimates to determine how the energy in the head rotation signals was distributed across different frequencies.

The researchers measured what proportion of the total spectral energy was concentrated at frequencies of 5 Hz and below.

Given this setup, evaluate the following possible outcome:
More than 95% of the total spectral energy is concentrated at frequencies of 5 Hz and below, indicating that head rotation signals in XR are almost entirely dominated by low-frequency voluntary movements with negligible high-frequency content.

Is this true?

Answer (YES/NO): NO